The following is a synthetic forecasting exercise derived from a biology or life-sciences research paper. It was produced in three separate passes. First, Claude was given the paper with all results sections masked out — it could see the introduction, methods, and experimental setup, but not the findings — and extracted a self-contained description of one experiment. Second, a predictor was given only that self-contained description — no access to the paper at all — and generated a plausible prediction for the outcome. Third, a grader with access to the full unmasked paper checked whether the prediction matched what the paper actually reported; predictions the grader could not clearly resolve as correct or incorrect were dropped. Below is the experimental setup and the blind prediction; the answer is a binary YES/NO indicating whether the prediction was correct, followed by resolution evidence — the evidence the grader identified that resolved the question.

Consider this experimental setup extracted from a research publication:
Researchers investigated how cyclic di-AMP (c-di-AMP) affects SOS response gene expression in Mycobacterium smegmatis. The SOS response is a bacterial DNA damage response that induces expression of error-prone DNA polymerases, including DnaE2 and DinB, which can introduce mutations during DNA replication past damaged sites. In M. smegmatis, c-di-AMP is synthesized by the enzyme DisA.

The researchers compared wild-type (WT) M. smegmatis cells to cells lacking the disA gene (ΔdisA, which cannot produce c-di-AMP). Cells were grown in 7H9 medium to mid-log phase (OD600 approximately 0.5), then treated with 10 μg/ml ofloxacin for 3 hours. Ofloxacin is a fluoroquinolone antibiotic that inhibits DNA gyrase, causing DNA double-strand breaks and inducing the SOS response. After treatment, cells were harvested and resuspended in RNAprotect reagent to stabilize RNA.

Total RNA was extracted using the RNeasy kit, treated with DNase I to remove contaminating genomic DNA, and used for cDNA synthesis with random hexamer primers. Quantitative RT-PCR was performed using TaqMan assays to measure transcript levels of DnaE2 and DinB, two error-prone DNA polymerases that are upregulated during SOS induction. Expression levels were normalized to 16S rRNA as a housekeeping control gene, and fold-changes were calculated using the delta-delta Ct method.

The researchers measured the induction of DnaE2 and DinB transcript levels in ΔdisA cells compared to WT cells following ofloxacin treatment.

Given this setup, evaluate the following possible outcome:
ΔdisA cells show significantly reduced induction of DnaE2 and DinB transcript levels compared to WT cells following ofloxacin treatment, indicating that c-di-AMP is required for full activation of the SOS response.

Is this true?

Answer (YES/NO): NO